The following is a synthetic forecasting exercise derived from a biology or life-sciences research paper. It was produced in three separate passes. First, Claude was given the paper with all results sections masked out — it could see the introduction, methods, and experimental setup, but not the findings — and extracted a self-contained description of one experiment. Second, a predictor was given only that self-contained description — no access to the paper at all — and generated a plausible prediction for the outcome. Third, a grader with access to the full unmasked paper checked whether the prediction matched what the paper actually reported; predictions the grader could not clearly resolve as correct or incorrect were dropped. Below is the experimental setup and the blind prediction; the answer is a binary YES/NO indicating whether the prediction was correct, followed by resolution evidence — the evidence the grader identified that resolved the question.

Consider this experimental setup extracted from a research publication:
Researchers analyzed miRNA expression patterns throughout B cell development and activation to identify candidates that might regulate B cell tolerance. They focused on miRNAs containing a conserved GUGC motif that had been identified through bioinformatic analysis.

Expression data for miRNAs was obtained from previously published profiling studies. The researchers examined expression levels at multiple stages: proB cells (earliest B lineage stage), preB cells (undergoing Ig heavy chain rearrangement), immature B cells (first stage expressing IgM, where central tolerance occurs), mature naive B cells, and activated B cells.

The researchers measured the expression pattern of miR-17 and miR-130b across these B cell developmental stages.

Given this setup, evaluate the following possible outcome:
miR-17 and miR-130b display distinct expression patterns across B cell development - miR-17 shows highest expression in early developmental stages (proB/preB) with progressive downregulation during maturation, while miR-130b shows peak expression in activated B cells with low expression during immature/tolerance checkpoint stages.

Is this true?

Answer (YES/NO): NO